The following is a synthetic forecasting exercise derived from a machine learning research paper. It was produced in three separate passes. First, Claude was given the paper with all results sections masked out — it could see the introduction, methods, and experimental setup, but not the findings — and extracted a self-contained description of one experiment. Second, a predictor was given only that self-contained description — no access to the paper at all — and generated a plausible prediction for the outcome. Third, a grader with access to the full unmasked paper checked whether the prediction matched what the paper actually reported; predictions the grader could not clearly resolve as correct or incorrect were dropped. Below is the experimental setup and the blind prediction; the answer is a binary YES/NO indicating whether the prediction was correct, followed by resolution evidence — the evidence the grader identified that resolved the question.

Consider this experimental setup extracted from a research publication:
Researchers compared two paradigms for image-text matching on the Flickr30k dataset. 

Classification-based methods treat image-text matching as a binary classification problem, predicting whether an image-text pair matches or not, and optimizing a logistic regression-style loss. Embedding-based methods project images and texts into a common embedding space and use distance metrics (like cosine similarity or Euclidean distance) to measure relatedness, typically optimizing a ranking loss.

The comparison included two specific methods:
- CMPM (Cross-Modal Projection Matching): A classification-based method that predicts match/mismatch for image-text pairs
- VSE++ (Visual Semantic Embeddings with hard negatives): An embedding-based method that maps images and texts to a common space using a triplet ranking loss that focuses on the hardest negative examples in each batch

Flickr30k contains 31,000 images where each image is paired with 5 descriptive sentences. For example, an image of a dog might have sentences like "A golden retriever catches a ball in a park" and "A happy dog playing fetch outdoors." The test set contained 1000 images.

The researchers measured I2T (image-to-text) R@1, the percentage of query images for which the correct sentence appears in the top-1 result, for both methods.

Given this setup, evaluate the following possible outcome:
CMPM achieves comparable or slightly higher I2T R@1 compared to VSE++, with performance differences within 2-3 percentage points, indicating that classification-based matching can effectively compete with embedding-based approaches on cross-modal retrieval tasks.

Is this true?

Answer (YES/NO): NO